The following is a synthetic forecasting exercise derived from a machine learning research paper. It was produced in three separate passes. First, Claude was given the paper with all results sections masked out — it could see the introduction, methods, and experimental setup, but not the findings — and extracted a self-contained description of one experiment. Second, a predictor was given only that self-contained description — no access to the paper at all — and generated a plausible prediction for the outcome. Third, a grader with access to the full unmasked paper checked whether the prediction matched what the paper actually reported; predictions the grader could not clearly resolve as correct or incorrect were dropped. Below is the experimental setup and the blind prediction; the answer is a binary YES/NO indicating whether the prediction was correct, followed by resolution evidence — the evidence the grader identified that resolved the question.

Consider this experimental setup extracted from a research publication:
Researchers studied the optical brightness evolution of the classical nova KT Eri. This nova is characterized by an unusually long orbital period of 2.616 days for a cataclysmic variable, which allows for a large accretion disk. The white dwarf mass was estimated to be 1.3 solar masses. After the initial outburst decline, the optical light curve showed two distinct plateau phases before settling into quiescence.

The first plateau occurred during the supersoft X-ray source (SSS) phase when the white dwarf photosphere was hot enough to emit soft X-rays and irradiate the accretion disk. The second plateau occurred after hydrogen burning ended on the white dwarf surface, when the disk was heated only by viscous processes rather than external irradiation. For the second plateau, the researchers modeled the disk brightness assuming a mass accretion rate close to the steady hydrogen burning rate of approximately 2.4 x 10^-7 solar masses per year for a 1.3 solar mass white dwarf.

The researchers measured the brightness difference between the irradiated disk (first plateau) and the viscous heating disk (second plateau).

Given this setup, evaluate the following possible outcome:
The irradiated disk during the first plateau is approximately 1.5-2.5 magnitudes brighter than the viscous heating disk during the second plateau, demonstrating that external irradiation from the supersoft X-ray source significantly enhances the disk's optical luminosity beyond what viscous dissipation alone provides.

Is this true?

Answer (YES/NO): YES